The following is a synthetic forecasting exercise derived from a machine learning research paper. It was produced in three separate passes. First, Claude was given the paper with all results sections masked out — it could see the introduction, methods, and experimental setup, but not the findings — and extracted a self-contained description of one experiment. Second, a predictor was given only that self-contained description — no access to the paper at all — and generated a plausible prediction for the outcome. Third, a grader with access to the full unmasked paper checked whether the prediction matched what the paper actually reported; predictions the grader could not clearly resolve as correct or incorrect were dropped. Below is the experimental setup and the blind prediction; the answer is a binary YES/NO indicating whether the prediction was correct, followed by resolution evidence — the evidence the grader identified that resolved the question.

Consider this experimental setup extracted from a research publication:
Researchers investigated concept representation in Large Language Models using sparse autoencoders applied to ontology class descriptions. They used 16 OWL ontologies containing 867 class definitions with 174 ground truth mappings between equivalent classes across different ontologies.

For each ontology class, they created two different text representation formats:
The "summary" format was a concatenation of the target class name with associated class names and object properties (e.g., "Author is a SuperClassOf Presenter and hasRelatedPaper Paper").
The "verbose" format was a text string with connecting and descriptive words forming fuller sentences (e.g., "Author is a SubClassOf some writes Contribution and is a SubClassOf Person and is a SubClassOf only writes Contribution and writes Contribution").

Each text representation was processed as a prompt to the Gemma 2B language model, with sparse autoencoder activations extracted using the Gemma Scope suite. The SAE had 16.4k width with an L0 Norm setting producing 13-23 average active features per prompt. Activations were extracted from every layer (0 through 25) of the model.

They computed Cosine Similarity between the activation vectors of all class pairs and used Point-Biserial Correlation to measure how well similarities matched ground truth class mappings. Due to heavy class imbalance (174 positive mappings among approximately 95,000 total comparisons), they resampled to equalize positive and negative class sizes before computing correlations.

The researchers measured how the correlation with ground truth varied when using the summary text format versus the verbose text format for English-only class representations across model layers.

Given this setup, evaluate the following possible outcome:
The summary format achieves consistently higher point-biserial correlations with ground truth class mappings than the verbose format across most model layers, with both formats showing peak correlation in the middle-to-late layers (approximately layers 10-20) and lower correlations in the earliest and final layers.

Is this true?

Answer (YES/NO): NO